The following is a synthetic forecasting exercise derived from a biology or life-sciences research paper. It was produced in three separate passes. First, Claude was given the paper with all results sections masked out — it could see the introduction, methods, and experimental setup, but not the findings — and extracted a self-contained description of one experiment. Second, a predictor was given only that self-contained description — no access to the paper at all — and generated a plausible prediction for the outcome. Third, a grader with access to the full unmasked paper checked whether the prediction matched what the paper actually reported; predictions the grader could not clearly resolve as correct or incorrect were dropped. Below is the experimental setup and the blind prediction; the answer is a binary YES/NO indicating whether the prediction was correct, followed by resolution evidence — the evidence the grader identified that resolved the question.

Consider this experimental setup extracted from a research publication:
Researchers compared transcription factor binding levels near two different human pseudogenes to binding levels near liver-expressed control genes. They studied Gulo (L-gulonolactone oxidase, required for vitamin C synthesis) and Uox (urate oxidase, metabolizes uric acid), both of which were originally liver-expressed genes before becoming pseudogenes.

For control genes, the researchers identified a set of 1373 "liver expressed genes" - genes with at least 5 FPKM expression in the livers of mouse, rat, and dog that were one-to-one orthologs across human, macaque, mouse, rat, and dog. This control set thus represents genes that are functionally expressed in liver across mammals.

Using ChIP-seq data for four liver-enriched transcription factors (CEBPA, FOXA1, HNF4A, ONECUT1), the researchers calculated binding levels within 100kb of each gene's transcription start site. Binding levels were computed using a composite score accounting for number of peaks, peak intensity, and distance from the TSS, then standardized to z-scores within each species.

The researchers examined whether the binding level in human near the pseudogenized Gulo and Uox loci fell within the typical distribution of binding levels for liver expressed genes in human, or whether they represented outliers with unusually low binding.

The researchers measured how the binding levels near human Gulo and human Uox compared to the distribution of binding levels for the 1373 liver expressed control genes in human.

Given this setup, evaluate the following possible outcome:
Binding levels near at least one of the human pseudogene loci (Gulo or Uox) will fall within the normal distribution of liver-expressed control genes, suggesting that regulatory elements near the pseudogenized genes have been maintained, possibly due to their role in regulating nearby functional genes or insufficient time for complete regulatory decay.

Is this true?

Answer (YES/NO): NO